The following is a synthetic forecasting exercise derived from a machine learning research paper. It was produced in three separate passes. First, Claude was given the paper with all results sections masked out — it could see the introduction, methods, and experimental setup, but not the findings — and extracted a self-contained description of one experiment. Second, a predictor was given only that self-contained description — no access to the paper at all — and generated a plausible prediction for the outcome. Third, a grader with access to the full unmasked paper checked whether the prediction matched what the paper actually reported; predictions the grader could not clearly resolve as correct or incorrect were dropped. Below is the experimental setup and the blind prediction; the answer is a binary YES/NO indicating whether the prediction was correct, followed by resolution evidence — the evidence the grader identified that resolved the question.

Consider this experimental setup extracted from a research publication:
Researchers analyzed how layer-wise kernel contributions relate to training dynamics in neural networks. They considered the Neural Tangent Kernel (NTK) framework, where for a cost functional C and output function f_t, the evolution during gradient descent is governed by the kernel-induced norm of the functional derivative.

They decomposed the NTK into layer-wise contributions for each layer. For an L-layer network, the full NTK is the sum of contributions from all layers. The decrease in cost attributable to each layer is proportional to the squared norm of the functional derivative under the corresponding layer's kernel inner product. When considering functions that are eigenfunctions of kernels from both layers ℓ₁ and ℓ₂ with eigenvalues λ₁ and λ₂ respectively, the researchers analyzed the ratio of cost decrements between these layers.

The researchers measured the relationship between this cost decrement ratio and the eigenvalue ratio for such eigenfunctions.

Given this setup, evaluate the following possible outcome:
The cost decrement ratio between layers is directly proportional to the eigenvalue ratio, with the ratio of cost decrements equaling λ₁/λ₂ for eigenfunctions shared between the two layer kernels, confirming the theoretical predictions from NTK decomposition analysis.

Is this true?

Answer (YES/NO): YES